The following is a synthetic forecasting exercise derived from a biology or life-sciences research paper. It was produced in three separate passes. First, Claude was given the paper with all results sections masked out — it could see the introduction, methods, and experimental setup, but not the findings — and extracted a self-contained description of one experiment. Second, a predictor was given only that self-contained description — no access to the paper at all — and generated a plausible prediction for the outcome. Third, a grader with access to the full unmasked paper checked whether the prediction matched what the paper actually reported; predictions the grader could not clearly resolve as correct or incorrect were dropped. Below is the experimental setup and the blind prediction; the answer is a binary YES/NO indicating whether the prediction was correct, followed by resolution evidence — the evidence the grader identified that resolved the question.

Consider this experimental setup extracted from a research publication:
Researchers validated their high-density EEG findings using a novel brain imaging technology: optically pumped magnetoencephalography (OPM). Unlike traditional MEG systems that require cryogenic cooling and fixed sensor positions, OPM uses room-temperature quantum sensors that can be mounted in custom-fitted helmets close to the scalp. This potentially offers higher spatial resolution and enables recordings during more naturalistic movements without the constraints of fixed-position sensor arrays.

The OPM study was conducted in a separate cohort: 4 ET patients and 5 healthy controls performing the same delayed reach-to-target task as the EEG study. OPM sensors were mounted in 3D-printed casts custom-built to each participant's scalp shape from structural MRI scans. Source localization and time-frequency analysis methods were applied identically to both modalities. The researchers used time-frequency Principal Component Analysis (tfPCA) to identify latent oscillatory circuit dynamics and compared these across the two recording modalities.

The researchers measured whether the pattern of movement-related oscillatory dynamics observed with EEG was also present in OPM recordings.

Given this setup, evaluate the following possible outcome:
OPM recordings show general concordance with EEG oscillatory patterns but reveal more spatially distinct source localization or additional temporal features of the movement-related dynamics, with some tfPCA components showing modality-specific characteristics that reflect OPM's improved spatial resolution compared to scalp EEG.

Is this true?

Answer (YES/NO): NO